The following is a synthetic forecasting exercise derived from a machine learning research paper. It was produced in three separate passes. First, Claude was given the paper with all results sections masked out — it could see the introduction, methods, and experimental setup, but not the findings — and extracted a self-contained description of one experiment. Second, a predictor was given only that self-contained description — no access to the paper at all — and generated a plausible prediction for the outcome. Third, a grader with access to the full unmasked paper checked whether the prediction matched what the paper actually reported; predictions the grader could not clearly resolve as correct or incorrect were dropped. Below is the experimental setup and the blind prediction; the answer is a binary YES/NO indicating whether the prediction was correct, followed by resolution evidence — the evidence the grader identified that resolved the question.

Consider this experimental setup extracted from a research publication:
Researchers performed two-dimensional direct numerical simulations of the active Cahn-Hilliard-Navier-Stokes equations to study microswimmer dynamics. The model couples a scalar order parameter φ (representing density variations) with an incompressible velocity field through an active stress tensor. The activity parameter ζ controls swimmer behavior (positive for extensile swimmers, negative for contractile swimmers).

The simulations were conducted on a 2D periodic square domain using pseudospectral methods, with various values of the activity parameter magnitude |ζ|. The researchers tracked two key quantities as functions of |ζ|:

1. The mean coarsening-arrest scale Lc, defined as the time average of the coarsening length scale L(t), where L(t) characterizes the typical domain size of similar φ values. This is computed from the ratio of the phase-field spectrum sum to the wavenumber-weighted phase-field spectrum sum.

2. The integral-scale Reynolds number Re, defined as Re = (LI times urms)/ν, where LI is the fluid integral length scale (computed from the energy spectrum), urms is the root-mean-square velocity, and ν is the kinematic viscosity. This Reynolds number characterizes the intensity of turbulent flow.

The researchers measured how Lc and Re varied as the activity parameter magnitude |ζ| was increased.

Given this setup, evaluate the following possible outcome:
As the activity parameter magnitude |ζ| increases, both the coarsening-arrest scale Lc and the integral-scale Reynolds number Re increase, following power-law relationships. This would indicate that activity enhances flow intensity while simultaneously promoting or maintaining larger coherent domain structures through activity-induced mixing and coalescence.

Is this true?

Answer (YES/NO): NO